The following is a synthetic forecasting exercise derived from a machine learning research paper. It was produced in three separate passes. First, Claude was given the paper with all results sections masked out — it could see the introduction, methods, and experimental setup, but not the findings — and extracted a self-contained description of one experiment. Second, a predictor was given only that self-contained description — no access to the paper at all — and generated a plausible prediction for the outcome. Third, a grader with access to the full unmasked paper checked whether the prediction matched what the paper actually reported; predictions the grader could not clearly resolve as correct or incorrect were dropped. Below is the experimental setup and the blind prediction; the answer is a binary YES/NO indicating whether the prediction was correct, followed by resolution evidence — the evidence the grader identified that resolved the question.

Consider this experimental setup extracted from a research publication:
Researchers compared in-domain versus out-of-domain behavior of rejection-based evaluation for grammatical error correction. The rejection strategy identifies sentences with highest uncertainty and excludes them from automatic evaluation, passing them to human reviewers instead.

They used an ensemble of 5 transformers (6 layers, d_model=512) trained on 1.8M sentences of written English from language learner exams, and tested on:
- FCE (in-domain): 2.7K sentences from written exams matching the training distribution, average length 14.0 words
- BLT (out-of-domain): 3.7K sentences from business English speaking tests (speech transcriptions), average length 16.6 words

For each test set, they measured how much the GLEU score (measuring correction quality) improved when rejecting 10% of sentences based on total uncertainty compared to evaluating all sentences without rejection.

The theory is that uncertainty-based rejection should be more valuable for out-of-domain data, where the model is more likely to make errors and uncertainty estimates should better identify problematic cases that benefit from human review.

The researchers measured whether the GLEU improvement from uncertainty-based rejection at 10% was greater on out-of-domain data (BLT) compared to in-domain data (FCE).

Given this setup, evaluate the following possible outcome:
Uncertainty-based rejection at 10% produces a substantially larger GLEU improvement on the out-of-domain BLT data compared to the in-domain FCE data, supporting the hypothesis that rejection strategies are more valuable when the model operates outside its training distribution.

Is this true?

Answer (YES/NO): YES